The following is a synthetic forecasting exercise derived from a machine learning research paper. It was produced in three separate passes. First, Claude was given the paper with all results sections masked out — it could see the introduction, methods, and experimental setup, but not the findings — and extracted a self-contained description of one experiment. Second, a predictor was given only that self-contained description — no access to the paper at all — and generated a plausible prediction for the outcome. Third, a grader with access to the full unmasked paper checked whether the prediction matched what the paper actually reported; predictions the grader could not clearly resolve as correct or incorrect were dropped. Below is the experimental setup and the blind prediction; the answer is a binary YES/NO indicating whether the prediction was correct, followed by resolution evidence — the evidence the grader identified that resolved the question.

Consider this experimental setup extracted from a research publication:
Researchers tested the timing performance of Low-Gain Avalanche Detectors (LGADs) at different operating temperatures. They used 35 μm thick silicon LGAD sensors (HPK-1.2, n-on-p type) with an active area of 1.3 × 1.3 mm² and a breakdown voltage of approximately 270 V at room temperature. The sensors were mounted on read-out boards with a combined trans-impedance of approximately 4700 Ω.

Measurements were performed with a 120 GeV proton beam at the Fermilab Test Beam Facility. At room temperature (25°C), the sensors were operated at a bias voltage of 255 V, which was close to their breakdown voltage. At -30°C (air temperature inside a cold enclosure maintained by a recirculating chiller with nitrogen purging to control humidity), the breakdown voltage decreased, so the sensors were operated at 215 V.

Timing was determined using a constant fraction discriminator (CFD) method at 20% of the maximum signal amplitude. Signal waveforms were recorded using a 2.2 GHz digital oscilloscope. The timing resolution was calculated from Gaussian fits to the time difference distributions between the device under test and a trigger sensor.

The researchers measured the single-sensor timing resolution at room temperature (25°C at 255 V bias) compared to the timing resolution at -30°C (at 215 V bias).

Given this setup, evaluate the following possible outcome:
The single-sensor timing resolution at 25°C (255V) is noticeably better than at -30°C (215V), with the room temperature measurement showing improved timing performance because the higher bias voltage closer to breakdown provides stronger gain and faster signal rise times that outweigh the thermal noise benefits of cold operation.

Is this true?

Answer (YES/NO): NO